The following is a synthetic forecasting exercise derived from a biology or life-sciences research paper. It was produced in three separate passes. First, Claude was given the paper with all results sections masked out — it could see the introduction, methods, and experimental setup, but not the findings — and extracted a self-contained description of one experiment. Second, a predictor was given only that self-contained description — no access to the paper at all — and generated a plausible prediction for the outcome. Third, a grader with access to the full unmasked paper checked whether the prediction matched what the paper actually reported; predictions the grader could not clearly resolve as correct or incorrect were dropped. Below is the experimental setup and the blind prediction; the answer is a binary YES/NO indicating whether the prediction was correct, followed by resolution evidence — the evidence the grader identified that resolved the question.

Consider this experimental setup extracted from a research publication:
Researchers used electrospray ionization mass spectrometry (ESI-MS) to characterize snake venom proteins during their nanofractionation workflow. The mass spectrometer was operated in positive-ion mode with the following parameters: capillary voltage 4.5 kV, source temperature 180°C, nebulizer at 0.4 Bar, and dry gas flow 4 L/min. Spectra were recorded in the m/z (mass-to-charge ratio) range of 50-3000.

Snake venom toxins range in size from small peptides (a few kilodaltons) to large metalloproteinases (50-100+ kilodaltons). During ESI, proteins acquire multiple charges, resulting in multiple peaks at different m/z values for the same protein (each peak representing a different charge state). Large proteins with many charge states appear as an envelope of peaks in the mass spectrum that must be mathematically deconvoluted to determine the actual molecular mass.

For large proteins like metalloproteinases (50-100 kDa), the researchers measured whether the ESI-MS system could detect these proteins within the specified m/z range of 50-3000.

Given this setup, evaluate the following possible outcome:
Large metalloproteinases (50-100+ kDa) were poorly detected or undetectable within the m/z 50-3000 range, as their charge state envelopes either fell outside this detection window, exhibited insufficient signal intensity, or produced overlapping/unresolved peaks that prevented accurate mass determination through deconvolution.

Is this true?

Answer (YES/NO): YES